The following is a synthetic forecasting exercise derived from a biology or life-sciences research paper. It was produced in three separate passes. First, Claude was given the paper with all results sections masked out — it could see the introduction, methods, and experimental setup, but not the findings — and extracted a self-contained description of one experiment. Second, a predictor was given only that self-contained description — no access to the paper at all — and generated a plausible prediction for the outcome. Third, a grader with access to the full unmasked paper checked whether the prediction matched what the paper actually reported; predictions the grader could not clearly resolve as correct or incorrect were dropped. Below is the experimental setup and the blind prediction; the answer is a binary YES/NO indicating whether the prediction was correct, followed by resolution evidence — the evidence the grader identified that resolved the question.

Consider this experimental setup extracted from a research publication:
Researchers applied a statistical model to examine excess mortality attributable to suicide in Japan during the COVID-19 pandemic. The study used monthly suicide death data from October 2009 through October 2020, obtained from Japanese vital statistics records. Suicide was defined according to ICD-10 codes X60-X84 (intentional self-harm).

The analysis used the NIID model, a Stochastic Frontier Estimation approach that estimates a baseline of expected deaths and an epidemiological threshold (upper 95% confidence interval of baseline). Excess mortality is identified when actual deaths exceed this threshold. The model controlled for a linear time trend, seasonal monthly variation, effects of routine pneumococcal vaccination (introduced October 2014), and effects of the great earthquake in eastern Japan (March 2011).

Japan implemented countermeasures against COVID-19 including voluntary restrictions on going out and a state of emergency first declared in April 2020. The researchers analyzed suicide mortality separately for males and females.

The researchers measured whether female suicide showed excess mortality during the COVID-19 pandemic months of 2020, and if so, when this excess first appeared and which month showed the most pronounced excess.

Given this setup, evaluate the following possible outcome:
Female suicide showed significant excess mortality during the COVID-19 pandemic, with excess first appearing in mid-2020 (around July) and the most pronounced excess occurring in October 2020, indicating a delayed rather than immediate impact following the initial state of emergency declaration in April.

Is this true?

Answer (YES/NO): YES